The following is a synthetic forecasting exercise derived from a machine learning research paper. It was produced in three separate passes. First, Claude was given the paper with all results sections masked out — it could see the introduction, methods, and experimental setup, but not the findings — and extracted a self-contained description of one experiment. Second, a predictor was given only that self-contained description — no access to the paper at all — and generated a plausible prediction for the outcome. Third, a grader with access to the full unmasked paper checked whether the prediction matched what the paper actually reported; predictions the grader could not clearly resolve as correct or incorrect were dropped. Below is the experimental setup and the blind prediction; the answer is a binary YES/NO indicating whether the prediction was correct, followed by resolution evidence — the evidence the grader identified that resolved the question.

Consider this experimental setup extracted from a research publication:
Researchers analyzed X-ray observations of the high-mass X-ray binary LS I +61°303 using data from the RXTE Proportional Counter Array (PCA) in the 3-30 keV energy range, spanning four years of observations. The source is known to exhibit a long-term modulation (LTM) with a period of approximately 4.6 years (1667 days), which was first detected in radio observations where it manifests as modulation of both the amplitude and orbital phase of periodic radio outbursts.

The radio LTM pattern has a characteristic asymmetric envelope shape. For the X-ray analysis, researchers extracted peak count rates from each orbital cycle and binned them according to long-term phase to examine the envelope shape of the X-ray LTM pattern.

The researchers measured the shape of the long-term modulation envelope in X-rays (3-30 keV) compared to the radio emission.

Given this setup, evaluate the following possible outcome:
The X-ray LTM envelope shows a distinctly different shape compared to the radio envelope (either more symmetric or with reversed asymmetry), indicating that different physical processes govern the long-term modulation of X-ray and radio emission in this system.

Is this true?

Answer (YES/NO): NO